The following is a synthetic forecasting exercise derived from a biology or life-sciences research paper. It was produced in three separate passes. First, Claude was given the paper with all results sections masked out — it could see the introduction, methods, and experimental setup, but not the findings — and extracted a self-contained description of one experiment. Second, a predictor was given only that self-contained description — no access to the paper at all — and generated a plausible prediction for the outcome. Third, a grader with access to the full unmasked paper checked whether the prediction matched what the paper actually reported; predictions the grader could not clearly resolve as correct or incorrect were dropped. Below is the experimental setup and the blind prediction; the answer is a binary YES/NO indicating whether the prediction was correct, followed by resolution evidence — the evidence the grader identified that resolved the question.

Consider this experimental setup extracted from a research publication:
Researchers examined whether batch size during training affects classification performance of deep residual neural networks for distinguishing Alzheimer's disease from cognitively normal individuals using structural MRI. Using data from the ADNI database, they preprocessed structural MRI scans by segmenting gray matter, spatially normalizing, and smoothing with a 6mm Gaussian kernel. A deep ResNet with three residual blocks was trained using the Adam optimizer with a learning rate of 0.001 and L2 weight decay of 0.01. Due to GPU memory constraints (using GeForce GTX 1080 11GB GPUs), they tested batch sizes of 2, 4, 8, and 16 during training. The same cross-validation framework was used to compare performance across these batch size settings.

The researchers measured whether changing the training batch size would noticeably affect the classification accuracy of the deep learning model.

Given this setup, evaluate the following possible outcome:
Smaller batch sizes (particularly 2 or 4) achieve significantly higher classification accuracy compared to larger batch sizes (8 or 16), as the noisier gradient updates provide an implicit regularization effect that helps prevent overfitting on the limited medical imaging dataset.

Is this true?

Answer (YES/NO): NO